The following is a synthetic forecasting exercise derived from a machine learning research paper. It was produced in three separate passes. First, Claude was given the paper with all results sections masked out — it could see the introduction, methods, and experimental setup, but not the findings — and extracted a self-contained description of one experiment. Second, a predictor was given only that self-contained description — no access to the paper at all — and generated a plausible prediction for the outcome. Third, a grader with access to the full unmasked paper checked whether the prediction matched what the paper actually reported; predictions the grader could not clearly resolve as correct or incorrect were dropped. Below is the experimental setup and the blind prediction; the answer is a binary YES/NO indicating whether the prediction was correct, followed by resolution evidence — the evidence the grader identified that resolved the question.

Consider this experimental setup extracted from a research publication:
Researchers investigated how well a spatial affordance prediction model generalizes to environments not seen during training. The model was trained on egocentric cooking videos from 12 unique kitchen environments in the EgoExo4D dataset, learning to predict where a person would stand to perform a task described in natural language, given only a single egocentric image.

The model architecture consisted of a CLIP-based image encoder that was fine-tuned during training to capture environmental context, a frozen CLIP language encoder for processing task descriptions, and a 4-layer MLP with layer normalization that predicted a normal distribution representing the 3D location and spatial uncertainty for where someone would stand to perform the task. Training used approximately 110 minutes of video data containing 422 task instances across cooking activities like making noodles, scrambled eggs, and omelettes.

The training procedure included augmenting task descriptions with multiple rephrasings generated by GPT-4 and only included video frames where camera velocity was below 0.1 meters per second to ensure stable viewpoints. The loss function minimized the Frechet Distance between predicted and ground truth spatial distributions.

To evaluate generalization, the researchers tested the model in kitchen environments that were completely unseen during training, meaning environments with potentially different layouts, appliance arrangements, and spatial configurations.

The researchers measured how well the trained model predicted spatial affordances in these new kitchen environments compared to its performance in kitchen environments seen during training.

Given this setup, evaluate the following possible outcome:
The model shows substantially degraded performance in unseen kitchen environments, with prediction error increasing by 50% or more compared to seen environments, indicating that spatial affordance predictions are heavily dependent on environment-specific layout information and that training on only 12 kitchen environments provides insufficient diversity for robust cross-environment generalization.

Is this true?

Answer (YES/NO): YES